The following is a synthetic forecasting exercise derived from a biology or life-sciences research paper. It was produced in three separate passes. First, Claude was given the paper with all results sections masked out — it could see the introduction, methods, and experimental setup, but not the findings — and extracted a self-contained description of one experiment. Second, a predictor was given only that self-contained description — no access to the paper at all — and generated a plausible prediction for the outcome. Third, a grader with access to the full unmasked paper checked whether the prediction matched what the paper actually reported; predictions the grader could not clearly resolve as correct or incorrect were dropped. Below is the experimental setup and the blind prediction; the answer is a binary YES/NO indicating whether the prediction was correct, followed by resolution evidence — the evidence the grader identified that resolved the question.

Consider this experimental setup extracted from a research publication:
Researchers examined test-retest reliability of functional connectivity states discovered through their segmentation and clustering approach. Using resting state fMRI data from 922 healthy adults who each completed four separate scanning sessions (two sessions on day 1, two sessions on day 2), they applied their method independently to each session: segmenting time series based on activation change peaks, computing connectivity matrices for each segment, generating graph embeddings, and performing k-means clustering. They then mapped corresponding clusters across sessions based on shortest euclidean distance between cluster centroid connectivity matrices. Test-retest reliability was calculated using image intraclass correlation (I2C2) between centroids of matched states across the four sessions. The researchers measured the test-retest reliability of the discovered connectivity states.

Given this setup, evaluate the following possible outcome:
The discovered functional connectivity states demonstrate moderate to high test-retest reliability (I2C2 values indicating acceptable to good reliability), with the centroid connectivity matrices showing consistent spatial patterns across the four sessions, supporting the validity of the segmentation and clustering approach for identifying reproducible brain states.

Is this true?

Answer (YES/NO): YES